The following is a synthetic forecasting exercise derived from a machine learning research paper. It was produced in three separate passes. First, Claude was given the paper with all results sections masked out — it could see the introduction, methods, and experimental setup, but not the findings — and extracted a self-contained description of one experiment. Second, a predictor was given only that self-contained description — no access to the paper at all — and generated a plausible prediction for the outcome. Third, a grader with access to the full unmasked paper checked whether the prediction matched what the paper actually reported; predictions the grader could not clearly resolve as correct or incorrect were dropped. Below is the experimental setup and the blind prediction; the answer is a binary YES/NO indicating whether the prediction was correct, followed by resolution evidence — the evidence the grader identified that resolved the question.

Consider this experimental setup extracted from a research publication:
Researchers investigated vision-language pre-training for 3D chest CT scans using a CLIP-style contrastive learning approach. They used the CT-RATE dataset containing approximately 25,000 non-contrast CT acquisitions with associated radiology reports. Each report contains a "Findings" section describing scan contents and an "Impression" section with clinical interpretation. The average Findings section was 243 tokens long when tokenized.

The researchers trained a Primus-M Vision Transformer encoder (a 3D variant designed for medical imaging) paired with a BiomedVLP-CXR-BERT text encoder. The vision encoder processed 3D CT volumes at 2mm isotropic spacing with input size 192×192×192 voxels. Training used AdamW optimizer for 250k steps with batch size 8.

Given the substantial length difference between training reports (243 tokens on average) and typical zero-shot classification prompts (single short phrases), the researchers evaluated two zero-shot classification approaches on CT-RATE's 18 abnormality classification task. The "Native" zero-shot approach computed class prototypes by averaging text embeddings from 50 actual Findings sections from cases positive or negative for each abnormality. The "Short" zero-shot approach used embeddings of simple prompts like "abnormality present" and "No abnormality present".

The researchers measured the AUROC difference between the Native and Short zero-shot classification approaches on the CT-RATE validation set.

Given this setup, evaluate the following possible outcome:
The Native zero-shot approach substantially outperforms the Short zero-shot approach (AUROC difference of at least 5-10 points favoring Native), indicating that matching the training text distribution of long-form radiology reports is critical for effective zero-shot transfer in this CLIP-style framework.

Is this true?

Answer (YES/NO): YES